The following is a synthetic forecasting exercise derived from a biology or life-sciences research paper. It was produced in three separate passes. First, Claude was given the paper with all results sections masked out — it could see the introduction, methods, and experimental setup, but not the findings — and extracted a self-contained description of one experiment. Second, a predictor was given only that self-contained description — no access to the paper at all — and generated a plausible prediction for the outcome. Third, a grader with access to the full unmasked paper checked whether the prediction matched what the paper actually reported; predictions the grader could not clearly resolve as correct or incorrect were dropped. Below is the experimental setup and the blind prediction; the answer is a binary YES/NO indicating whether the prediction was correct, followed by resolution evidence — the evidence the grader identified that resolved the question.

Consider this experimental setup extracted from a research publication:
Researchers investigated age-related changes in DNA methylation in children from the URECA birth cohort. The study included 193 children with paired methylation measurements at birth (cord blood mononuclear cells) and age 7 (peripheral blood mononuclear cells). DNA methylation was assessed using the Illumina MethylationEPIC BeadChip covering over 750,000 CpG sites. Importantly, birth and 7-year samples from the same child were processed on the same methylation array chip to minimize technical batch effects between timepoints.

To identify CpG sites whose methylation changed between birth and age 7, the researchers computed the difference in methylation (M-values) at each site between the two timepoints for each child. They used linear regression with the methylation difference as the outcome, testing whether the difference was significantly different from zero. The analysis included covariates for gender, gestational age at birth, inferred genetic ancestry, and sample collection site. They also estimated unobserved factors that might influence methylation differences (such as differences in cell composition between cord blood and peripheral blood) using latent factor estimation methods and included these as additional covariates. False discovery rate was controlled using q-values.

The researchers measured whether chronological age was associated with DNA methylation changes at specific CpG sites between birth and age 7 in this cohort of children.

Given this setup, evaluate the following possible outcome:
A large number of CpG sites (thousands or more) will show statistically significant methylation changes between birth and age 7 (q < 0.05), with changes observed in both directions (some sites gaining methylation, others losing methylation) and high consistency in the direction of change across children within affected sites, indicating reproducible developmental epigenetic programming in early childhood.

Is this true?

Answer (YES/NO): YES